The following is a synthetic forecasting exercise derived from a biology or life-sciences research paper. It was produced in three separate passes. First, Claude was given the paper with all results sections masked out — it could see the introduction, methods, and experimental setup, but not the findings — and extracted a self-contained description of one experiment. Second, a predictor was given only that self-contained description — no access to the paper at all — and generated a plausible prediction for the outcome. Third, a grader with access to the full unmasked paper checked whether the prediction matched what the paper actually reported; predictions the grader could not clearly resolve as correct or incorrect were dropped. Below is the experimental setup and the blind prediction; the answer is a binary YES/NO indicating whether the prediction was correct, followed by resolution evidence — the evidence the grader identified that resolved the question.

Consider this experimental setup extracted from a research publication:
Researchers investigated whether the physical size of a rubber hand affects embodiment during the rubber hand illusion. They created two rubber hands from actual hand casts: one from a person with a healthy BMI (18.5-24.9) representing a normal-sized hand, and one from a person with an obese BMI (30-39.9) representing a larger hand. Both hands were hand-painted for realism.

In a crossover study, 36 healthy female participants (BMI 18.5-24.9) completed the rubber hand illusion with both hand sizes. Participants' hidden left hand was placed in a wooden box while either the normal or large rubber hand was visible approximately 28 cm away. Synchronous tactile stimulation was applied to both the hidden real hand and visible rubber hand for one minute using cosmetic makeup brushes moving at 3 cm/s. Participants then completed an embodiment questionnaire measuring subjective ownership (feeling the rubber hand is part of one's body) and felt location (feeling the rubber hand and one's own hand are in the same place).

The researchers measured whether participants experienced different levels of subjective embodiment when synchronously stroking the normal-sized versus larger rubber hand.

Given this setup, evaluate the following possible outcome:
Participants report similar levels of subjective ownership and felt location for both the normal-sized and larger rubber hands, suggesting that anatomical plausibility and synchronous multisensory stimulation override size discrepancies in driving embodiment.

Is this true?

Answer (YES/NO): YES